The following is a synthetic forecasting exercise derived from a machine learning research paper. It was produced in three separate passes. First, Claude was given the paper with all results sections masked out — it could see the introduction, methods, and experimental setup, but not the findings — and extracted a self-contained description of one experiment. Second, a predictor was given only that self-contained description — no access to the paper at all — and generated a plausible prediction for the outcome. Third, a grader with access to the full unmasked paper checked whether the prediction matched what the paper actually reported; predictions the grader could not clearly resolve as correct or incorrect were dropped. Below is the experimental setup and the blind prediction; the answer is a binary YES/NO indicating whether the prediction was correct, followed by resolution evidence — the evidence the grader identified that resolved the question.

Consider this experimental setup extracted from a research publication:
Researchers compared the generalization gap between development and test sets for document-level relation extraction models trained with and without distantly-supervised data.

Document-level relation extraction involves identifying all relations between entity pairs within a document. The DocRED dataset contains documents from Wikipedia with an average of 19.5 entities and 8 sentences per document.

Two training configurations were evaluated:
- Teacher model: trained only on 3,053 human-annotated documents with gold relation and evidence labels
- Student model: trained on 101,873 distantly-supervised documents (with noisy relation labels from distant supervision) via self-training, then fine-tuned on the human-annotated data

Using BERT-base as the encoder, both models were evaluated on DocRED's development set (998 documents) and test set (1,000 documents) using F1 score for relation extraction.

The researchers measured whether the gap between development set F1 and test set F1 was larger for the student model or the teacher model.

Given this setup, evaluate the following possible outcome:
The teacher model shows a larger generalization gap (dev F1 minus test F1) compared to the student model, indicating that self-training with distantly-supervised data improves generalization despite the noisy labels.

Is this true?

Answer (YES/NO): YES